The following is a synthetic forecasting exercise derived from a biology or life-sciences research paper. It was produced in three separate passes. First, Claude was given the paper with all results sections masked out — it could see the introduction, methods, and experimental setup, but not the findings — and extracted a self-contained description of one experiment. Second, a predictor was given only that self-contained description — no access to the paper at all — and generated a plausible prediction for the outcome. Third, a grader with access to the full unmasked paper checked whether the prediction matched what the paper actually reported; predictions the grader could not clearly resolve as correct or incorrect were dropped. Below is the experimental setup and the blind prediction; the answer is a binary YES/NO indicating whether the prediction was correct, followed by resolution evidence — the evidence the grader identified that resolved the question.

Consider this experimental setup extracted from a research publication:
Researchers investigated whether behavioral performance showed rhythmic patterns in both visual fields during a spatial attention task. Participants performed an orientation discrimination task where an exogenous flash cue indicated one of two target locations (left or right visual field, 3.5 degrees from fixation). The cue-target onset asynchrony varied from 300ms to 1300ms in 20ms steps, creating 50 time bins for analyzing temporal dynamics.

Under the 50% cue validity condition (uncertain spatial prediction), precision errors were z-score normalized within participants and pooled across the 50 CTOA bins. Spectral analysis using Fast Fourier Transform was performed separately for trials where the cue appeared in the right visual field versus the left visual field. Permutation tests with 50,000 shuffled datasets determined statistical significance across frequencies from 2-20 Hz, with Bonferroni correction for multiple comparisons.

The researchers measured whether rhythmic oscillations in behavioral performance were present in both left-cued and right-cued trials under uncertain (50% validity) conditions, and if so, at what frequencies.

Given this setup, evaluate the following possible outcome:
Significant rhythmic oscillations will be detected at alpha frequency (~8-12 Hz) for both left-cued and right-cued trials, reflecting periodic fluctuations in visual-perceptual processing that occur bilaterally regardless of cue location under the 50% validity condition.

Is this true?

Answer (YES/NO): NO